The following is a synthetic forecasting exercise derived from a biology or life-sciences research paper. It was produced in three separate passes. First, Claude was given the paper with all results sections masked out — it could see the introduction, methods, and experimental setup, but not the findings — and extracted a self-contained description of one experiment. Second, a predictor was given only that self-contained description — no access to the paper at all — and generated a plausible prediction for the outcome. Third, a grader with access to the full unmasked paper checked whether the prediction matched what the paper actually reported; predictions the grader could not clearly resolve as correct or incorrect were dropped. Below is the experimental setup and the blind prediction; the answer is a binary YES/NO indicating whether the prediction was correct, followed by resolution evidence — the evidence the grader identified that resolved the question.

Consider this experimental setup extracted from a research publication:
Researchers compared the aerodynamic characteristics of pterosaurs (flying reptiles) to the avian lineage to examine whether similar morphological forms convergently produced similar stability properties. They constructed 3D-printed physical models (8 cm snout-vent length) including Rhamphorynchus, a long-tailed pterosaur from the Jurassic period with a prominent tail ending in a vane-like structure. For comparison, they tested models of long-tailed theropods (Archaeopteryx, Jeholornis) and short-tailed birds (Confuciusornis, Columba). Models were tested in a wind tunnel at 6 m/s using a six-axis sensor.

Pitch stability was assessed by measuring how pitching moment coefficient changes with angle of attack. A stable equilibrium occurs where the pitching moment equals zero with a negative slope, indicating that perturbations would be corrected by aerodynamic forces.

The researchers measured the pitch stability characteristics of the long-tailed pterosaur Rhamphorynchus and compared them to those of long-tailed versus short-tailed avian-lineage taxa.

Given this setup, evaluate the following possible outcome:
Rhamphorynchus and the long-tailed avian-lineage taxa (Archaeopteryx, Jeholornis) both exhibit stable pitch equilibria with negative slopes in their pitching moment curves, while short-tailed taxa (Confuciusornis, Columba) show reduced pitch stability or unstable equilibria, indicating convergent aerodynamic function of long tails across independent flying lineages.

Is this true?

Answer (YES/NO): YES